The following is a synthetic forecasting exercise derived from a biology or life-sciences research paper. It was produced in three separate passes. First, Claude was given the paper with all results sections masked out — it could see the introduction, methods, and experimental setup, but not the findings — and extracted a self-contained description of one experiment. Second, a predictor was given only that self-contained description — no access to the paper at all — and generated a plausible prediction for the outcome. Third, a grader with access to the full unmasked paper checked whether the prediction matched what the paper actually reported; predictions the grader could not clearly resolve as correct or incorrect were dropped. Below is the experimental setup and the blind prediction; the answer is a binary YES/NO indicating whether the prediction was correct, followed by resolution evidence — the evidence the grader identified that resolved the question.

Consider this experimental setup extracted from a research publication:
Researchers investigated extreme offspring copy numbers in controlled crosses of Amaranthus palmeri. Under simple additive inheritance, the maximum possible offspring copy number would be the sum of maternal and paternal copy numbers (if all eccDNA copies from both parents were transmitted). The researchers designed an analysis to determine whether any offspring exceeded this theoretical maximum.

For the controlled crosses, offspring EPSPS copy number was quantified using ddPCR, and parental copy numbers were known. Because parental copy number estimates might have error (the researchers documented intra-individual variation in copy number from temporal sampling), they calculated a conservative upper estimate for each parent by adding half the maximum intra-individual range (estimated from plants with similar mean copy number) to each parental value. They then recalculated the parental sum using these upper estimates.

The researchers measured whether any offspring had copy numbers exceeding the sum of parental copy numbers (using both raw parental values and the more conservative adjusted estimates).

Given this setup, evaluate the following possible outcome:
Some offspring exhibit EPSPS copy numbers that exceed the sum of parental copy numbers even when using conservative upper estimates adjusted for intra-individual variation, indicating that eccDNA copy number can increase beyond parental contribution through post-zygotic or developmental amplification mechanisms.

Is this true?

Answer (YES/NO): YES